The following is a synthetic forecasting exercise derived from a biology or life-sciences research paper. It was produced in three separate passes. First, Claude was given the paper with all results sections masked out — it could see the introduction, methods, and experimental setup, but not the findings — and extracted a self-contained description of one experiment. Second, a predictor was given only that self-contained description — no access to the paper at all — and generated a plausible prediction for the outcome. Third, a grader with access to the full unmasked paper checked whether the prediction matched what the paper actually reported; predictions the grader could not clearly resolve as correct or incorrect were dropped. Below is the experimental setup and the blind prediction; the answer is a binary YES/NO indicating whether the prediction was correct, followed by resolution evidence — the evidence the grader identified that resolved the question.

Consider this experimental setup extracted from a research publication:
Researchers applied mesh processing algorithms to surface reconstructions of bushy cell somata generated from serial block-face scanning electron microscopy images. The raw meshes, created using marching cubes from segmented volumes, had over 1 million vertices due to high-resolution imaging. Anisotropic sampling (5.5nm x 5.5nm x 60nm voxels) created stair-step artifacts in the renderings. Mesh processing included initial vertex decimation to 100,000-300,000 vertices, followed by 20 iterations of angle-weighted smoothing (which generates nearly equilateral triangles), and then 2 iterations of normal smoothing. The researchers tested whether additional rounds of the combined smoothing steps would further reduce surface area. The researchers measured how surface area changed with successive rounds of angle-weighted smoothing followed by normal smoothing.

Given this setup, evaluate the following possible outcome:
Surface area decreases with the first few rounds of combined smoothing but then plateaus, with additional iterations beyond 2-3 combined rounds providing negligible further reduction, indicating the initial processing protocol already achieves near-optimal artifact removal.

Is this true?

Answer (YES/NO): NO